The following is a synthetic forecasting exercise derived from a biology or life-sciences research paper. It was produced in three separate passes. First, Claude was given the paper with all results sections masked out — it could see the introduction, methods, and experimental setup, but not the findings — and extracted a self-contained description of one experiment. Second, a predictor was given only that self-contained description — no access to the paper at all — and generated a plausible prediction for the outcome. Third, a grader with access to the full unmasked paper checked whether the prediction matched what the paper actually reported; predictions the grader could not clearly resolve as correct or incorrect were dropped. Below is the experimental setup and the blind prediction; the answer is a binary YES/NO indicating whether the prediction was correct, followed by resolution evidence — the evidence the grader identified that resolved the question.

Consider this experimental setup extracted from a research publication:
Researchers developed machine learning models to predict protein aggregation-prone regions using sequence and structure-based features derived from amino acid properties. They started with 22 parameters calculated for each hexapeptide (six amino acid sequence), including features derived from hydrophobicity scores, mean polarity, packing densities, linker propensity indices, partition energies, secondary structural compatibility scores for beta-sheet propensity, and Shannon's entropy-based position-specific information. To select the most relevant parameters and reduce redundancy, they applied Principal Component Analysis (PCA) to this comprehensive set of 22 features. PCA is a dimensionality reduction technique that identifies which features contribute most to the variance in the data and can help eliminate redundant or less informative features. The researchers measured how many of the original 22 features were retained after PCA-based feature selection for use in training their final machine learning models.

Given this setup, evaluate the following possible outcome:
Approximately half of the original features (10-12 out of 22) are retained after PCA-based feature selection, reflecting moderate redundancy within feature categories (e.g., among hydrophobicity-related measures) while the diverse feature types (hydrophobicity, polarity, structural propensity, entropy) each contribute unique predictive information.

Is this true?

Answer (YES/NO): NO